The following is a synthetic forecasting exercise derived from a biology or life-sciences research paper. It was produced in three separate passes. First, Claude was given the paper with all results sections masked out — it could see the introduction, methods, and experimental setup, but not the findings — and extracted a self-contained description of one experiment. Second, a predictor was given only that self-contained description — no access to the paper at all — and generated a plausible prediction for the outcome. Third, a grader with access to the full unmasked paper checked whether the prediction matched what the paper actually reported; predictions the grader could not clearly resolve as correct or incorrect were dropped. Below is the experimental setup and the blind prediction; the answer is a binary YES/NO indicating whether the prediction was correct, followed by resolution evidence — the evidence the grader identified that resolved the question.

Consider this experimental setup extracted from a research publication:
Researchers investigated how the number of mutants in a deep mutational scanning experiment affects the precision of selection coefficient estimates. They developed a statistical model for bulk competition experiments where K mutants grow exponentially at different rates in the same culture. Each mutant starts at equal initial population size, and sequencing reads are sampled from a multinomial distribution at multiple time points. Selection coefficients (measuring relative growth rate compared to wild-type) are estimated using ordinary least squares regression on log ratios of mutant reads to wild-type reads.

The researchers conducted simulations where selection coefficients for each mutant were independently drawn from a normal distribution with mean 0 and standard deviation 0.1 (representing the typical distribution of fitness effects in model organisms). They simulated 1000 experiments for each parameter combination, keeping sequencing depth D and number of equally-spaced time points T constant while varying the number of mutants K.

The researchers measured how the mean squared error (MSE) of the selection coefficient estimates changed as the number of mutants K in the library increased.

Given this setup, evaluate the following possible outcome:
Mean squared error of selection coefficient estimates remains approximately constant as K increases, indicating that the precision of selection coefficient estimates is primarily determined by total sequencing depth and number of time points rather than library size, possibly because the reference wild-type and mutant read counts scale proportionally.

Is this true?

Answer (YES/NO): NO